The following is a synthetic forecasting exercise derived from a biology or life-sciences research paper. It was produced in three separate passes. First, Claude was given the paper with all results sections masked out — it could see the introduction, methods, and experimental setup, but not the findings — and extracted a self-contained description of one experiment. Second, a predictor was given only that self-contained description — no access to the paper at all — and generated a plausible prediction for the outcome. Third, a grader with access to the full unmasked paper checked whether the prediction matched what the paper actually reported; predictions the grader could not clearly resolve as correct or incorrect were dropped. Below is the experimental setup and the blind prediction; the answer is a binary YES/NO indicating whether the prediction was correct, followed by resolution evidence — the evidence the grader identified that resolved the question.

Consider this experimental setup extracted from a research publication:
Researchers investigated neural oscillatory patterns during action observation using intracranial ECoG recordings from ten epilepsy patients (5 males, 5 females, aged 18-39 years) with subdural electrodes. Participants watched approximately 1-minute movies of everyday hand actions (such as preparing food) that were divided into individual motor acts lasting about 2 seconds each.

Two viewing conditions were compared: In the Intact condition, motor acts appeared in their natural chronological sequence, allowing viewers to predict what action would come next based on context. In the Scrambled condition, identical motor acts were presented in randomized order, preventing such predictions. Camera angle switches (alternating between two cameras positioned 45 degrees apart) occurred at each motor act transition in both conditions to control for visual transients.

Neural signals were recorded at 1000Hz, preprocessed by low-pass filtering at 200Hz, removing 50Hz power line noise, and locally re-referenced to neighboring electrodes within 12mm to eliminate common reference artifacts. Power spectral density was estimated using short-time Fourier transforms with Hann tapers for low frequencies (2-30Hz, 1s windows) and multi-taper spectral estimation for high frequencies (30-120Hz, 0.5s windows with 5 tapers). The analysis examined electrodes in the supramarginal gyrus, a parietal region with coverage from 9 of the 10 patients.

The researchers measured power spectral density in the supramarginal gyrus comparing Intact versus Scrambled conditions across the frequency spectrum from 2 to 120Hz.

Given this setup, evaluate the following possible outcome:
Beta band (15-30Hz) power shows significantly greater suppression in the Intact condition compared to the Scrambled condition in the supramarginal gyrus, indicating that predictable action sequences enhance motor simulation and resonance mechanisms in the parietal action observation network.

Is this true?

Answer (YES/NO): NO